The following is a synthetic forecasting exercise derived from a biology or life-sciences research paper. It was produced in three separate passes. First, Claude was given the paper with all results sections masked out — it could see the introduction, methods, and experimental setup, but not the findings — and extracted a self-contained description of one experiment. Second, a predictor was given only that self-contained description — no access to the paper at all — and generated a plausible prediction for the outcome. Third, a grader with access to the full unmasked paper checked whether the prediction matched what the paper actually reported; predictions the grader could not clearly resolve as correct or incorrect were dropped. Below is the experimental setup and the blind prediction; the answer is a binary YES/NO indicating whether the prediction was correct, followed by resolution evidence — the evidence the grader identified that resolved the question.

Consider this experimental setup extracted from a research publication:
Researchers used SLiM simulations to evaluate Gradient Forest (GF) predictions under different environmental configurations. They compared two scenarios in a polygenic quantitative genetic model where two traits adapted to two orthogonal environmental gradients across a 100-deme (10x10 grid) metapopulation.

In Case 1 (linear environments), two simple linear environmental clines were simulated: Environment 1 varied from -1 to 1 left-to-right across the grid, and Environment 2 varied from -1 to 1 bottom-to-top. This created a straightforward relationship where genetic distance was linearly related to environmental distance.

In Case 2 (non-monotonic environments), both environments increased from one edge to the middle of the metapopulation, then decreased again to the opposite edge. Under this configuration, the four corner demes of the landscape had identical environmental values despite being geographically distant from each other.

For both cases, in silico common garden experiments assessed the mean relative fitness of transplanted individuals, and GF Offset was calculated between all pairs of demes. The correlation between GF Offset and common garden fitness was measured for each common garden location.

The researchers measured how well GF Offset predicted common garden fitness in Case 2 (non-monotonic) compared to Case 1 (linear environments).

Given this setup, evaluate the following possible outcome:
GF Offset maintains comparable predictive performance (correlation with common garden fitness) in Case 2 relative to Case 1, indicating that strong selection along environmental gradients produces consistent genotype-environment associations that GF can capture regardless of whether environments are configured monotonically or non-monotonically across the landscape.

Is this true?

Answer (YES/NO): NO